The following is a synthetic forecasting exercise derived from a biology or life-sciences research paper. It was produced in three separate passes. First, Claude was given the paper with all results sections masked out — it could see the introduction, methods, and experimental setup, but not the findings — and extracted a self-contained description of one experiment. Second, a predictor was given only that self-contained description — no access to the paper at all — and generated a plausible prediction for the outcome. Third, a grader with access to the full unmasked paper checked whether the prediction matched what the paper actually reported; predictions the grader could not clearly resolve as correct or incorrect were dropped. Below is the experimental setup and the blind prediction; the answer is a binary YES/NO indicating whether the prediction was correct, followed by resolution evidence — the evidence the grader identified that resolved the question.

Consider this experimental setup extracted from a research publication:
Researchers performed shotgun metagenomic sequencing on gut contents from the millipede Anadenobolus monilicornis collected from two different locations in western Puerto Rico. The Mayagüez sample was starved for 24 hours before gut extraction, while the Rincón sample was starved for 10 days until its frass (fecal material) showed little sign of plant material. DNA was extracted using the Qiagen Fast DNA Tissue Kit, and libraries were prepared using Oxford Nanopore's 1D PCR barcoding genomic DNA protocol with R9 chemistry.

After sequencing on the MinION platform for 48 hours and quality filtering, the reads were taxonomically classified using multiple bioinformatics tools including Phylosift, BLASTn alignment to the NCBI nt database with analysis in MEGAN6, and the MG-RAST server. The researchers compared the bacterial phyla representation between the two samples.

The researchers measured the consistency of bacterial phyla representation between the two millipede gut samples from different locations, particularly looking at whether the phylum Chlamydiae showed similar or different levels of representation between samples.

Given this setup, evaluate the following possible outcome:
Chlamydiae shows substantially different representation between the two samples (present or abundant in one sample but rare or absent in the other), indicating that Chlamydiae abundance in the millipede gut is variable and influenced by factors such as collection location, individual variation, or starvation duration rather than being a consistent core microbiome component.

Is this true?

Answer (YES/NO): YES